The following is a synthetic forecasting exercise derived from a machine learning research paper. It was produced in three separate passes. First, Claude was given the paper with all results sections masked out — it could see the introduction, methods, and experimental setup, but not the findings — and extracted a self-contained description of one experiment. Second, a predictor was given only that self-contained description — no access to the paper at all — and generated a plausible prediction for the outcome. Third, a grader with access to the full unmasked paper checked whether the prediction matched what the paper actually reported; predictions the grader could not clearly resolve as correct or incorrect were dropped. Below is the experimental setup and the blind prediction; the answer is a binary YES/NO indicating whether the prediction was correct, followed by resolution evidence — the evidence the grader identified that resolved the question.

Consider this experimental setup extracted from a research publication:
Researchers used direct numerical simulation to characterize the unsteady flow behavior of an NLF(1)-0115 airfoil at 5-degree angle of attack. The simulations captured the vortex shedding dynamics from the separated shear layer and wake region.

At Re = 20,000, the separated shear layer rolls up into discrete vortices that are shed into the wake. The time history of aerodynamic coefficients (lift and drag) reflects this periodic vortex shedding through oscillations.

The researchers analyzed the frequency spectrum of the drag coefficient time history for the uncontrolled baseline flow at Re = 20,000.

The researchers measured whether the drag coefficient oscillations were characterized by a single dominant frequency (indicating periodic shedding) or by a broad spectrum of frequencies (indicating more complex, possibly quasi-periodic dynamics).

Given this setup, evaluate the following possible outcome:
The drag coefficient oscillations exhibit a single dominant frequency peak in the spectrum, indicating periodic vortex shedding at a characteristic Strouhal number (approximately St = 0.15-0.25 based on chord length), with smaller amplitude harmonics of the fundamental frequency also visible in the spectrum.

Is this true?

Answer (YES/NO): NO